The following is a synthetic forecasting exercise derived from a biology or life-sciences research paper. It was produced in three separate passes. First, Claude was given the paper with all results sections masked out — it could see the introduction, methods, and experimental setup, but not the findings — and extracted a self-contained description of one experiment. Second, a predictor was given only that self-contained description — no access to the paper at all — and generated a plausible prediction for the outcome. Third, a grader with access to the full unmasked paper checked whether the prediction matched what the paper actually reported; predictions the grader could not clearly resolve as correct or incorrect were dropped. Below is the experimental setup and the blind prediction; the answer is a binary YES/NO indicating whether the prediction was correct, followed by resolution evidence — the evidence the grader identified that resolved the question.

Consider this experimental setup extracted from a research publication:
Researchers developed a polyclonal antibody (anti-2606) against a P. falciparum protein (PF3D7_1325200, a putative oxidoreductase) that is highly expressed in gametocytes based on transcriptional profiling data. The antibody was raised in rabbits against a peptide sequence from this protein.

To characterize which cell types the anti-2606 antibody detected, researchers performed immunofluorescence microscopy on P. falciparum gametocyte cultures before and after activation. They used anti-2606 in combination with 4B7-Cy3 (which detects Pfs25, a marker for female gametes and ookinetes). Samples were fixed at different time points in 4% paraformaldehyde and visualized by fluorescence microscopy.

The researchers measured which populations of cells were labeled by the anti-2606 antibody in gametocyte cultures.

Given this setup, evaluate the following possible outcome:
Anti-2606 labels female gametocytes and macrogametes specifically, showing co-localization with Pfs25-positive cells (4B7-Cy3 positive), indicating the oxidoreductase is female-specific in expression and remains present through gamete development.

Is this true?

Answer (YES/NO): NO